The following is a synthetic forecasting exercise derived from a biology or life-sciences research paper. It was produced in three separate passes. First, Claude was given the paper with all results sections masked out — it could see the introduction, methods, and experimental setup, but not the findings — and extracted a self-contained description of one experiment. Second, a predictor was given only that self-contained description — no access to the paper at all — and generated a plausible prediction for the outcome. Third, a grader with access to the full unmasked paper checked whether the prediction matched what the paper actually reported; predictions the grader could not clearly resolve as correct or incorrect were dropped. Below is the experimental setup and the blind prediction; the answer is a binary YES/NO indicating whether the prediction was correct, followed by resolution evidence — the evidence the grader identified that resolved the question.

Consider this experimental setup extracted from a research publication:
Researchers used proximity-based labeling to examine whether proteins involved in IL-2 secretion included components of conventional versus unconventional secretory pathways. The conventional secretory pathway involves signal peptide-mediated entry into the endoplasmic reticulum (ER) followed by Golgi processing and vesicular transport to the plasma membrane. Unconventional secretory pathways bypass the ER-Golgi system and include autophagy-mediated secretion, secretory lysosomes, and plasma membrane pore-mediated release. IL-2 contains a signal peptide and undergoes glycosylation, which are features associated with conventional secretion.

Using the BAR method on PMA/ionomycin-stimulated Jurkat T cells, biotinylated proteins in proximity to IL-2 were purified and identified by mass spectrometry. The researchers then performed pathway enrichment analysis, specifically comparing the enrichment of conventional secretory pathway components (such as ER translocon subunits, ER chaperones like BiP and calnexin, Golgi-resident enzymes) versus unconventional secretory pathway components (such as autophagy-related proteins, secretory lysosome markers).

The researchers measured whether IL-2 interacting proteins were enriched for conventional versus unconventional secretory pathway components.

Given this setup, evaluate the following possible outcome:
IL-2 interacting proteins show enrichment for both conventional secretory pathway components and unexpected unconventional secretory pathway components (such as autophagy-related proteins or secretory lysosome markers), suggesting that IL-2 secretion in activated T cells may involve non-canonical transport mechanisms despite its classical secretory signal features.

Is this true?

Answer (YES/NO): NO